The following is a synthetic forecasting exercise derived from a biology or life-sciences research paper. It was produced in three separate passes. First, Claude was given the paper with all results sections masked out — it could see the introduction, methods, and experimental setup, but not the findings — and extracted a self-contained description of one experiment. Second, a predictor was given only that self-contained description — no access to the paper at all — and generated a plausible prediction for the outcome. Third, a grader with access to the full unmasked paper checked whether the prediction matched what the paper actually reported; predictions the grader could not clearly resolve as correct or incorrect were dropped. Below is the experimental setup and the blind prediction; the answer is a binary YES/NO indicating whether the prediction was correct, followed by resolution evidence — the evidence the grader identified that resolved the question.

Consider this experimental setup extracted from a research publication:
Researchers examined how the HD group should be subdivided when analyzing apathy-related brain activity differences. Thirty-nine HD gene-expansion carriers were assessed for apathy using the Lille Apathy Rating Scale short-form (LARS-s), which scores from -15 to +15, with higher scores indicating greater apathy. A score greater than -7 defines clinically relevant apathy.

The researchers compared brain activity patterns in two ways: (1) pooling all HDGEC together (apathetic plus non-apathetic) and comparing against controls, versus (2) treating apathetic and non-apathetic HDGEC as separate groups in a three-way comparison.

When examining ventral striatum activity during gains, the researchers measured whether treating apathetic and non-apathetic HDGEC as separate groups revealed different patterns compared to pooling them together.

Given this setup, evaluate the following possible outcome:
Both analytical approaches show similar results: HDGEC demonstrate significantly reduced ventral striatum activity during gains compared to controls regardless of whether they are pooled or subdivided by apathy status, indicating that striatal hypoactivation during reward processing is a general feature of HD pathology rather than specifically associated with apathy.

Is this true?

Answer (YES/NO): NO